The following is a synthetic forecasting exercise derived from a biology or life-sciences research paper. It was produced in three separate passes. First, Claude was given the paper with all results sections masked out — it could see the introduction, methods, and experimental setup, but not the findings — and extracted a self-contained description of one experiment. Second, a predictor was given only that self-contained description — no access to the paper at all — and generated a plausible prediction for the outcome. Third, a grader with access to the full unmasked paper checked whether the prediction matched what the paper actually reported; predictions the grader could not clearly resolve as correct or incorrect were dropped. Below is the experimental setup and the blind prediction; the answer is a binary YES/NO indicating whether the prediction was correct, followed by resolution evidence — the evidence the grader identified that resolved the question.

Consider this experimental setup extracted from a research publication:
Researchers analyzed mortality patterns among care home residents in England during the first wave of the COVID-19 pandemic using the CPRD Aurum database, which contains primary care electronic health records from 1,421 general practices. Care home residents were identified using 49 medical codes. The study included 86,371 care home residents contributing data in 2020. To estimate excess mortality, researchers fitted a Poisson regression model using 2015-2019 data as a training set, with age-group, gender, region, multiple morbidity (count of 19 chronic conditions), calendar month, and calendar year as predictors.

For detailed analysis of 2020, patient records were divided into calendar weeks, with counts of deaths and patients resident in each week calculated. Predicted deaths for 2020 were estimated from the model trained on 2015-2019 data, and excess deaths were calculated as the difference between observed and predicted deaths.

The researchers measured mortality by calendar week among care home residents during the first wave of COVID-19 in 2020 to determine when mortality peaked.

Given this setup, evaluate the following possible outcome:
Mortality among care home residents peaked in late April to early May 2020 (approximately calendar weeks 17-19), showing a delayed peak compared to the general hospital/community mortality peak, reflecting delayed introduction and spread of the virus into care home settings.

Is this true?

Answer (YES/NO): NO